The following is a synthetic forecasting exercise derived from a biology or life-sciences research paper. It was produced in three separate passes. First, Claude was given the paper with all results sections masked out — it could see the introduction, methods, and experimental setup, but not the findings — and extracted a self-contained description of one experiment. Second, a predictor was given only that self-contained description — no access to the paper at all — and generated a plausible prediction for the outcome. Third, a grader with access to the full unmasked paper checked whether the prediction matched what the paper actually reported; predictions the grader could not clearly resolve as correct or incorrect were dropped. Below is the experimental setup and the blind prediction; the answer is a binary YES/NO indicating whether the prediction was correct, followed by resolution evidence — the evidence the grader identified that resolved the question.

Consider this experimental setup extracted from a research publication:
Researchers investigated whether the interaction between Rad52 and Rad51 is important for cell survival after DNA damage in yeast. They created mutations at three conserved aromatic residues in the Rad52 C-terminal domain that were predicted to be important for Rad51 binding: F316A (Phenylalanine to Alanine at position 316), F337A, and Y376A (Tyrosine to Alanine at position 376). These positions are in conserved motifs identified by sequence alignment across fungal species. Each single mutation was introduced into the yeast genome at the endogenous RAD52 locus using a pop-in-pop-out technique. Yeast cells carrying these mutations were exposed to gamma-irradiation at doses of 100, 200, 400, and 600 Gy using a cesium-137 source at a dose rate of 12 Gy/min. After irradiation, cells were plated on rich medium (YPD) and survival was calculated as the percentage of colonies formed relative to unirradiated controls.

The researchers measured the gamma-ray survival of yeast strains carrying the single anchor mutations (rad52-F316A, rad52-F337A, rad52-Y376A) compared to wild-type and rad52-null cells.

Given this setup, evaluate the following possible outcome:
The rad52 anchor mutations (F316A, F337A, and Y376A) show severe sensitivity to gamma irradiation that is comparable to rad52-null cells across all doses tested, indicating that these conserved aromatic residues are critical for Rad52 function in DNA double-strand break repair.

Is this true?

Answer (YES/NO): NO